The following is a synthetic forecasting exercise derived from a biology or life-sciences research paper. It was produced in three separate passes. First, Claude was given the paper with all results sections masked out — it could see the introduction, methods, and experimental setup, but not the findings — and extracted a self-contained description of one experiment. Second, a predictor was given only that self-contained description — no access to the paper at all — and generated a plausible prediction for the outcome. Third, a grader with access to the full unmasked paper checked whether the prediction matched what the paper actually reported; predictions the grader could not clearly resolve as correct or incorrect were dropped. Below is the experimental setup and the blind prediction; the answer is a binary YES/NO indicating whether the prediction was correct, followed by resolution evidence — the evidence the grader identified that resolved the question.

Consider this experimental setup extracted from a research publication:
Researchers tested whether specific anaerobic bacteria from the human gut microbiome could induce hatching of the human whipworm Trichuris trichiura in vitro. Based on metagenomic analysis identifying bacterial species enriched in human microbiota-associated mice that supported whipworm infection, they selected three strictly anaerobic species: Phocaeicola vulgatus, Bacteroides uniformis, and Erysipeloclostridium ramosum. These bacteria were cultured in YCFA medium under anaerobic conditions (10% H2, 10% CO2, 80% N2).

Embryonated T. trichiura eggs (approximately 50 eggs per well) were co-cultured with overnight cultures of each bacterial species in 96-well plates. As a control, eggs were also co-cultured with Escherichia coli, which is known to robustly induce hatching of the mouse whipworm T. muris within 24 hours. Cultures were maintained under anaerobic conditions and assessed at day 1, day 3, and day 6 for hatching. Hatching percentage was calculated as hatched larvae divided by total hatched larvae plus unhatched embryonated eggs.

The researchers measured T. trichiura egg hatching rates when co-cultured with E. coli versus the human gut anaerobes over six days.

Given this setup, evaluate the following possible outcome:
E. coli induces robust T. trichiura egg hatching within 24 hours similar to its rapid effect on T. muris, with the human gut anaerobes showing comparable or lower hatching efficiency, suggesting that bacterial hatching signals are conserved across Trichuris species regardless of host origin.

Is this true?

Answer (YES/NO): NO